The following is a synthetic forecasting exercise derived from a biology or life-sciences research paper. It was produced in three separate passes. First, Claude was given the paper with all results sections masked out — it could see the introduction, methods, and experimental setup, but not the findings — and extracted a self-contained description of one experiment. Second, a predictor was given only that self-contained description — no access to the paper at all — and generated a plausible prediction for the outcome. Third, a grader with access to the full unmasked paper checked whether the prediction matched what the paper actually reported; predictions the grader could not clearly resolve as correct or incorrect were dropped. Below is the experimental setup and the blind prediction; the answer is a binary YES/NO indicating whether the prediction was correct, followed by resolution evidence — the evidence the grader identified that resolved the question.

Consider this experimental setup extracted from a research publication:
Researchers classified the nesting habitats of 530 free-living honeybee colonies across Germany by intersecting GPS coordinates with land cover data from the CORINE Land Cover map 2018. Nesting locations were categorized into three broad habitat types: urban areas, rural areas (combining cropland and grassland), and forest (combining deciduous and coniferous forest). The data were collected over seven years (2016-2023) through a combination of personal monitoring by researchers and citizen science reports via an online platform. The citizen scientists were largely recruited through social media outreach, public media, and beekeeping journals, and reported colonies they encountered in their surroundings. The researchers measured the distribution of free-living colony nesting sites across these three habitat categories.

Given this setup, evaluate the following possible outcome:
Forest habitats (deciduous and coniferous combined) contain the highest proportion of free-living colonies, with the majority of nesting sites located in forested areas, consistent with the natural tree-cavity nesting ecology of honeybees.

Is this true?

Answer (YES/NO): NO